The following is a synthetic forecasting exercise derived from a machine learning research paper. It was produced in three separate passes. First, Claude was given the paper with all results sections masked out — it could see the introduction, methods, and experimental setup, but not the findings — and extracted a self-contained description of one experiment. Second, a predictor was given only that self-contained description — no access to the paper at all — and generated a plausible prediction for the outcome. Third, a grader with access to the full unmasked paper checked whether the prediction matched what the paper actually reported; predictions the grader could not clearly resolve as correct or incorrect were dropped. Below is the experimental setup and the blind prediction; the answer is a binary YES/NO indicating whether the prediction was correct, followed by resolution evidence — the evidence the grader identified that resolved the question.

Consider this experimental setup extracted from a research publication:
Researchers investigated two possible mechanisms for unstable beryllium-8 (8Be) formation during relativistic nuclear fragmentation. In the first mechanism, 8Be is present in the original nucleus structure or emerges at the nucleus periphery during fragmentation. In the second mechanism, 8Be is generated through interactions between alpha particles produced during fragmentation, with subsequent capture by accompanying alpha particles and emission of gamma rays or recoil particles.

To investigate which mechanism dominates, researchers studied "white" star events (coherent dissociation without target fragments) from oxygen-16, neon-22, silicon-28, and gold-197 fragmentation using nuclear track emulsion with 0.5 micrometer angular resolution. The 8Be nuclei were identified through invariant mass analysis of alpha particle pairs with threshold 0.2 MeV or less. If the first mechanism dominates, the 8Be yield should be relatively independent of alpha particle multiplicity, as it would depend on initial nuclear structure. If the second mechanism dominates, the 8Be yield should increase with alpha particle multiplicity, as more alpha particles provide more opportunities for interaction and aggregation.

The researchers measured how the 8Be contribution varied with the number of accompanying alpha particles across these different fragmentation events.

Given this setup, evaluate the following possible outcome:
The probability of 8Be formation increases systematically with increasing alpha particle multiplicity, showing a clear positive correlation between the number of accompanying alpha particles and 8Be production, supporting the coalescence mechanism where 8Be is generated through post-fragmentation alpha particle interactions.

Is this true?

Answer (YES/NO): YES